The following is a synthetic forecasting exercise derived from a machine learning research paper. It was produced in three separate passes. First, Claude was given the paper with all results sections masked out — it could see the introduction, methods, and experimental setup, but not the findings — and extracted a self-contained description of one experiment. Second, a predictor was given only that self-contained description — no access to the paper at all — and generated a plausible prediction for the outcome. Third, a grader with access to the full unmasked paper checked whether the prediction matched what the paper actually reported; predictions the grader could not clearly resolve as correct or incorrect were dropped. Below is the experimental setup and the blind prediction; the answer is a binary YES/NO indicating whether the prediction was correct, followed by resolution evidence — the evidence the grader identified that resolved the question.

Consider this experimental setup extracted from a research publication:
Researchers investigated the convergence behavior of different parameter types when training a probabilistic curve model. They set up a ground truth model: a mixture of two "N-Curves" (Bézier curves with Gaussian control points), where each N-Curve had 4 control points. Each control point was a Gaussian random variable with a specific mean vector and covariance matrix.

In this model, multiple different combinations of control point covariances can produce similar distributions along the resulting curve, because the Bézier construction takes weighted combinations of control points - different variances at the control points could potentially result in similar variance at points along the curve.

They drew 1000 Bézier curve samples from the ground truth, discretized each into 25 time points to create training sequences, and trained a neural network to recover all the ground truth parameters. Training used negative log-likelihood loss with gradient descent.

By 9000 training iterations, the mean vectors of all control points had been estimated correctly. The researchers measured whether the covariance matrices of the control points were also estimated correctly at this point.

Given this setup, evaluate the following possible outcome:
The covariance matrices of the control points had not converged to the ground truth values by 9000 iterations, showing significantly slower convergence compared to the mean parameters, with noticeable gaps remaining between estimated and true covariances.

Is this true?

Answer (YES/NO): YES